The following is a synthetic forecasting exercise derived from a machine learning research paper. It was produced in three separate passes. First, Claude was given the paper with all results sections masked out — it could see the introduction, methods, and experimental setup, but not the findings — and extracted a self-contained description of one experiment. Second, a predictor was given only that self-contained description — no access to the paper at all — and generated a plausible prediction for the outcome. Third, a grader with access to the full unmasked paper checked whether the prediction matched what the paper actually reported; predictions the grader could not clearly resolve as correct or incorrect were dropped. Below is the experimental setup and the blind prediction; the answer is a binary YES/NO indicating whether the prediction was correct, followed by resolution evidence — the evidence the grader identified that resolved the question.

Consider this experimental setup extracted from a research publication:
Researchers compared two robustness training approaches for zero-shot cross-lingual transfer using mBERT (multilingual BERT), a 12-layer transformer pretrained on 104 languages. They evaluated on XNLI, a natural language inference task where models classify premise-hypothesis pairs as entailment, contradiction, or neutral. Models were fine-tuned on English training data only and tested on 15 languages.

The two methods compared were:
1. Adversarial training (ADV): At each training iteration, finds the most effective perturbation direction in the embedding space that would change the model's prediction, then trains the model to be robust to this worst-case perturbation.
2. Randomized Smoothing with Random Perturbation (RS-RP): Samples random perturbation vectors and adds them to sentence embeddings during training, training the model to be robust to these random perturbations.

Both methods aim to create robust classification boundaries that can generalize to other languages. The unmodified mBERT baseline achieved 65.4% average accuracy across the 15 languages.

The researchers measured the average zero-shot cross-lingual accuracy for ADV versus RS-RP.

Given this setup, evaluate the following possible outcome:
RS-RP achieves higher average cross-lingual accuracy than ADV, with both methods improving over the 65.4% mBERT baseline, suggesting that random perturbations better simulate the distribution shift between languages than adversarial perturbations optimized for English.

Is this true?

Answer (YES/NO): NO